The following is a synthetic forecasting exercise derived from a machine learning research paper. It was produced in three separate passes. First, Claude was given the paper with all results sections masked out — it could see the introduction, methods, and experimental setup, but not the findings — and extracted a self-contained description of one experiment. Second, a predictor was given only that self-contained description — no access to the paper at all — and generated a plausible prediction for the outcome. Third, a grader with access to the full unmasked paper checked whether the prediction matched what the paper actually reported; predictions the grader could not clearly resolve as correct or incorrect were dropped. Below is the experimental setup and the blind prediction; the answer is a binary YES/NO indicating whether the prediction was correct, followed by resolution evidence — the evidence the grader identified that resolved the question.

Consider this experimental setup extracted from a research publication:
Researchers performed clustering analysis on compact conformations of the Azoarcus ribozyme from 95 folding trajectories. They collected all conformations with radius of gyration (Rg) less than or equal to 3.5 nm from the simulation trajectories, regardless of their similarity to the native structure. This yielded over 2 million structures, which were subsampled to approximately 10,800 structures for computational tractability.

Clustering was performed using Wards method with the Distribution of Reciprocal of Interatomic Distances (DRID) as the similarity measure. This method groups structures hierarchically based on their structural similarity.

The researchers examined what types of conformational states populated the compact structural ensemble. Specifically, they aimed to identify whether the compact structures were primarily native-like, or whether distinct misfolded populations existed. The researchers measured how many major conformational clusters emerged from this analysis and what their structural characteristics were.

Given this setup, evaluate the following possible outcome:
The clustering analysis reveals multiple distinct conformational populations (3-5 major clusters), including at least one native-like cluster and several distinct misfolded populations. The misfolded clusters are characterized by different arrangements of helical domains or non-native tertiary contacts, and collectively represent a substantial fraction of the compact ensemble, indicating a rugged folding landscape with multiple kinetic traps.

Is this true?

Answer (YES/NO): YES